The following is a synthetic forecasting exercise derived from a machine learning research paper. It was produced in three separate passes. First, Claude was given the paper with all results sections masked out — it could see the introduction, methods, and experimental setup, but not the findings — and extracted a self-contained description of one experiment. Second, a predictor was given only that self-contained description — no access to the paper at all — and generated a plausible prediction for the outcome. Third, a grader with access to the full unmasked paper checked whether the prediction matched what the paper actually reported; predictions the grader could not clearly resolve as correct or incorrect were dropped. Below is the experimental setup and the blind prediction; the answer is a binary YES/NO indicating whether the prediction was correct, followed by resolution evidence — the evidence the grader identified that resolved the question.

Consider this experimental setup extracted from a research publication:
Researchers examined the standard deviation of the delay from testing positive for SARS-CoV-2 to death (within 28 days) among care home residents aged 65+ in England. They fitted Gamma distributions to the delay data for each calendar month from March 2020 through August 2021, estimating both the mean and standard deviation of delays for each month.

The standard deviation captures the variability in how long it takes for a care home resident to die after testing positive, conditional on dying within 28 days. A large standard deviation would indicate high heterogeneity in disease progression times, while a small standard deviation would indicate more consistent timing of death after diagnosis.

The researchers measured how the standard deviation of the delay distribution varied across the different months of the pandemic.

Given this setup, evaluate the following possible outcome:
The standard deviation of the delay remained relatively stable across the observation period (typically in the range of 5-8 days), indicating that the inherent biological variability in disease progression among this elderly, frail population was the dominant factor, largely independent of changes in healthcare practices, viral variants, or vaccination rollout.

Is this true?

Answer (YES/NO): NO